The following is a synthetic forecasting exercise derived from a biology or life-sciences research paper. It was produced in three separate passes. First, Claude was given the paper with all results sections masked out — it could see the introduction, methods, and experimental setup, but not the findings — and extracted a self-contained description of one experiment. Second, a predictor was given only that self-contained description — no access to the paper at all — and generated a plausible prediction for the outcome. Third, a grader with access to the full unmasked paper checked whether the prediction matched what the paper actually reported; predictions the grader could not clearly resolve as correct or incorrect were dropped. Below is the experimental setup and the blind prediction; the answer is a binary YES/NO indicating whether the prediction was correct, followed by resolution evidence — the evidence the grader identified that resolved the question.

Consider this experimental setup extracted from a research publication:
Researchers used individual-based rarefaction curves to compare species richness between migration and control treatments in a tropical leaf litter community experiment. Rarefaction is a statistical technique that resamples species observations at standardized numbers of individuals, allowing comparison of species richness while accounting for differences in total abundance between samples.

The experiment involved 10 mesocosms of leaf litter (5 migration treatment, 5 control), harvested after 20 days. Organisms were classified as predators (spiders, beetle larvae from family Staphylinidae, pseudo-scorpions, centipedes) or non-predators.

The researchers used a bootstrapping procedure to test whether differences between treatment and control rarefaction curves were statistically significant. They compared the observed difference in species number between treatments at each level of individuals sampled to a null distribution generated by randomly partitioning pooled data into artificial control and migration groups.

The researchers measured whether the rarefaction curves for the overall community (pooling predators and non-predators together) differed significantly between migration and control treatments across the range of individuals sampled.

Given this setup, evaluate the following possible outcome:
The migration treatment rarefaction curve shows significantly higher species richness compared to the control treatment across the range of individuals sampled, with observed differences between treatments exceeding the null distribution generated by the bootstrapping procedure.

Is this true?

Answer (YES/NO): NO